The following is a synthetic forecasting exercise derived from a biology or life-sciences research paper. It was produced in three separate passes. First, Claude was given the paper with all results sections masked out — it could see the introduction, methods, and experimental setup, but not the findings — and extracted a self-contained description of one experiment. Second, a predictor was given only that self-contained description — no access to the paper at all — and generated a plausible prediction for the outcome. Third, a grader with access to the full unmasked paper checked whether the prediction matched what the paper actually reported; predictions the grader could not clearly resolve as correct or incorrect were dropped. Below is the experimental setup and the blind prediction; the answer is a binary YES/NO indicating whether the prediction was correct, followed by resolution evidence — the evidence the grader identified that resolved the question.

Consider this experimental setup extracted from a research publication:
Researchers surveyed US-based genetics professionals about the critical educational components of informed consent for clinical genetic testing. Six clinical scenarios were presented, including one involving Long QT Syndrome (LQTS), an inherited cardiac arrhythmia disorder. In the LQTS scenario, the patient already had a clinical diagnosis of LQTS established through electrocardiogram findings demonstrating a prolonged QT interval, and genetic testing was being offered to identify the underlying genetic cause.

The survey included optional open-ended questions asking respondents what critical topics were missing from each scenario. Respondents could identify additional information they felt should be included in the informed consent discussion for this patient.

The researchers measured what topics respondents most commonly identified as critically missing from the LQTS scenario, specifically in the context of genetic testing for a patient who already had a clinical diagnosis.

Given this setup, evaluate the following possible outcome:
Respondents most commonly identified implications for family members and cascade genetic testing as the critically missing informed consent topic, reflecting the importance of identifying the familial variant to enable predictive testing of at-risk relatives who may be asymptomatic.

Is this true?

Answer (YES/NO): NO